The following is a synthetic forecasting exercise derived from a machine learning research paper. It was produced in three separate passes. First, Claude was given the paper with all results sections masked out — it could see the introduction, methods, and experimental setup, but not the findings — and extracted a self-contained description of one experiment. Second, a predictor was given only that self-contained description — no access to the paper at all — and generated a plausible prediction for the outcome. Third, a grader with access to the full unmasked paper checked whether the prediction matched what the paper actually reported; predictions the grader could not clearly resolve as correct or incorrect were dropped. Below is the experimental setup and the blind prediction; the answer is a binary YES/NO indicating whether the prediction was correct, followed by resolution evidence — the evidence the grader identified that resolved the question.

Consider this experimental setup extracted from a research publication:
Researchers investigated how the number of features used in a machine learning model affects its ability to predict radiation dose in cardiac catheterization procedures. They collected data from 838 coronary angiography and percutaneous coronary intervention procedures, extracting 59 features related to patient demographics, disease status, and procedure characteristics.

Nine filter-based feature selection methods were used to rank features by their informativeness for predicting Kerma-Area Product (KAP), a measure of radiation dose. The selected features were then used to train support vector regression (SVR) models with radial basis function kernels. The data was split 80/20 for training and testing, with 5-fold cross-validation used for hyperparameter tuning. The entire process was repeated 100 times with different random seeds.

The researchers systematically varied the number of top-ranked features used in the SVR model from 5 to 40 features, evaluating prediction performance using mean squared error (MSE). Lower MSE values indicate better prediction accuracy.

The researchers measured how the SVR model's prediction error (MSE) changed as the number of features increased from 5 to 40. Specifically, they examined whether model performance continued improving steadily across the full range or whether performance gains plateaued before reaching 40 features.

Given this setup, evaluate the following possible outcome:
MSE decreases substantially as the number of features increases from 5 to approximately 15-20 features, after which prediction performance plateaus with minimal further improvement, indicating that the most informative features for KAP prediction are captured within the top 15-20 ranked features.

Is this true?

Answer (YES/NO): NO